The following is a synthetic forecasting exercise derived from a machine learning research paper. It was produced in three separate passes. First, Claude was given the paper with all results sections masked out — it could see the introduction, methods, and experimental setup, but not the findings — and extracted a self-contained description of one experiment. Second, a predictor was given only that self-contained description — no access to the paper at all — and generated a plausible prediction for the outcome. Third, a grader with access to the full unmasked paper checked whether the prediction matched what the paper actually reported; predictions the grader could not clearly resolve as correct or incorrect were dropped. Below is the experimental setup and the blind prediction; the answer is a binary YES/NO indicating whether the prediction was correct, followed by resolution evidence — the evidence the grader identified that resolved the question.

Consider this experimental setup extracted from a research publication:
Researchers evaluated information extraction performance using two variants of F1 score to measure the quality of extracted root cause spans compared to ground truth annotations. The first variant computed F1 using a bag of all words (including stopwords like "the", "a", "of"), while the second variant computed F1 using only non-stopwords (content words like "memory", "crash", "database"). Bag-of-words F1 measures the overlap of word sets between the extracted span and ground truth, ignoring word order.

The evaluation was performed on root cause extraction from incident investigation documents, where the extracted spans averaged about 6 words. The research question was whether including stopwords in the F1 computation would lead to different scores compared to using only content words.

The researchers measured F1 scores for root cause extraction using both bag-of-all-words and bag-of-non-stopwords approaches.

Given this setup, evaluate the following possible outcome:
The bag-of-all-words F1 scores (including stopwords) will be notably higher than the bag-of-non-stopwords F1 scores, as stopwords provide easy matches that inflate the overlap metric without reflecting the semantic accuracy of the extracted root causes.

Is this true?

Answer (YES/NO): NO